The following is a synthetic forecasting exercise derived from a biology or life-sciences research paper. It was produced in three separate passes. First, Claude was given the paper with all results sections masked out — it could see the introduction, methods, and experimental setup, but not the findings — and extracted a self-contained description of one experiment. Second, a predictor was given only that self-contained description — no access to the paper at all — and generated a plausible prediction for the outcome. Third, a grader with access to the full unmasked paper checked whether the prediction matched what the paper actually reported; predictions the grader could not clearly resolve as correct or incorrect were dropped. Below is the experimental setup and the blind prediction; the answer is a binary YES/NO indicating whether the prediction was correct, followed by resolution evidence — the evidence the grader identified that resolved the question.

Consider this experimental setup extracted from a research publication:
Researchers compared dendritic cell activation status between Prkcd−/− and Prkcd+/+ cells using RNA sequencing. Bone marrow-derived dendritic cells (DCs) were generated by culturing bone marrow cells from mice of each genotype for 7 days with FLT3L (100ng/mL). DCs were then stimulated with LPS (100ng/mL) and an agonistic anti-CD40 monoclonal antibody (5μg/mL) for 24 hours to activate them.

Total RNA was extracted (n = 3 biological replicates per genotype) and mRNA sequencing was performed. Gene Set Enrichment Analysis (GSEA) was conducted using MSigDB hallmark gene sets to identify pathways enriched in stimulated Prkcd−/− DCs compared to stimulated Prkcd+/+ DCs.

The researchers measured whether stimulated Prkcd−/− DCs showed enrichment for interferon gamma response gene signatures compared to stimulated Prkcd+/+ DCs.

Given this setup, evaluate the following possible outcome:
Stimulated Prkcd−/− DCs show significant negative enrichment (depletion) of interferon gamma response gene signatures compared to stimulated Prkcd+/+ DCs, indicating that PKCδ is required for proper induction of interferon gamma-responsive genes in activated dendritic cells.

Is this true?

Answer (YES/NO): NO